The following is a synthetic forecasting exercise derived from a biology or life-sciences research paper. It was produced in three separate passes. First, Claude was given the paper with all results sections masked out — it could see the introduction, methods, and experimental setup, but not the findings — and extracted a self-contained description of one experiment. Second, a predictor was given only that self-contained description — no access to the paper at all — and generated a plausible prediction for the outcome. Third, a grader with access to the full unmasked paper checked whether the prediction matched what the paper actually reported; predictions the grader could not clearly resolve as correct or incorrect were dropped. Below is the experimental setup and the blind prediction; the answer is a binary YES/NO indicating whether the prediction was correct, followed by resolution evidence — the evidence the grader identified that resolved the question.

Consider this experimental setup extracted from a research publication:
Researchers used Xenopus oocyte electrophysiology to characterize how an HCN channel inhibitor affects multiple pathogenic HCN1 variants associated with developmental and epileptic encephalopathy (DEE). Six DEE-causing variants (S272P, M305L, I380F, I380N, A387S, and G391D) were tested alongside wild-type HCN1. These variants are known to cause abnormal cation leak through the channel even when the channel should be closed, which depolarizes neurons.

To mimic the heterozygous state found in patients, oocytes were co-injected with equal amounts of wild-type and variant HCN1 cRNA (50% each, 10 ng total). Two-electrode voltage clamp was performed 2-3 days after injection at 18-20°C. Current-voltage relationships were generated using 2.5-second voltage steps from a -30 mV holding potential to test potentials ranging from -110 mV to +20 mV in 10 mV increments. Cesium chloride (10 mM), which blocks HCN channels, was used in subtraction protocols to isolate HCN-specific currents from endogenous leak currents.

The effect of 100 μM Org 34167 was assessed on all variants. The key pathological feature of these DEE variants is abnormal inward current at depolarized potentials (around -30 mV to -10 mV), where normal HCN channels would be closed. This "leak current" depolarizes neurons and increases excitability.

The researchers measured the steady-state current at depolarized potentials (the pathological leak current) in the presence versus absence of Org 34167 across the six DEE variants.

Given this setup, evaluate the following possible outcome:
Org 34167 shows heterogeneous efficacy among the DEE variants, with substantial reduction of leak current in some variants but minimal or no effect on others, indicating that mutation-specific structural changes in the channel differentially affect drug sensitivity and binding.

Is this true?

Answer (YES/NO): NO